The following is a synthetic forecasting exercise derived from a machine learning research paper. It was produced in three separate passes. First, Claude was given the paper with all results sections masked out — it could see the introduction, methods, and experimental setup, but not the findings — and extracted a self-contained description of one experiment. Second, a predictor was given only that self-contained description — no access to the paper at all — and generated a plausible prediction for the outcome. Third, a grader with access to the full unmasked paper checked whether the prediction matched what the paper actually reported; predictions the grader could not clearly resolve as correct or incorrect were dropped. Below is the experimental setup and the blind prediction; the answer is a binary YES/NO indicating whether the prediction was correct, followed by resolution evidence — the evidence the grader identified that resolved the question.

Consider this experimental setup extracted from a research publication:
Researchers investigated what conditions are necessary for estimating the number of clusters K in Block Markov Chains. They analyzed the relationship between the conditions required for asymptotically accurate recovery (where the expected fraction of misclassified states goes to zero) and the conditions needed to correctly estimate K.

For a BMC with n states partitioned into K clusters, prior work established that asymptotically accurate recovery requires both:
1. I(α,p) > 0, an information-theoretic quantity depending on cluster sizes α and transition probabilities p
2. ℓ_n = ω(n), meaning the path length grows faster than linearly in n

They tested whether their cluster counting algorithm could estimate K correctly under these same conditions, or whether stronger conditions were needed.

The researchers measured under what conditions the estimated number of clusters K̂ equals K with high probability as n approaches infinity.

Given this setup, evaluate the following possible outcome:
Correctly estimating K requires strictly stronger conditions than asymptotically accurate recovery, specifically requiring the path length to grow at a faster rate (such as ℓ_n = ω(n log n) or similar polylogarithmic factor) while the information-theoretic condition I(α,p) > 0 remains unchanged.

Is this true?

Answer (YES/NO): NO